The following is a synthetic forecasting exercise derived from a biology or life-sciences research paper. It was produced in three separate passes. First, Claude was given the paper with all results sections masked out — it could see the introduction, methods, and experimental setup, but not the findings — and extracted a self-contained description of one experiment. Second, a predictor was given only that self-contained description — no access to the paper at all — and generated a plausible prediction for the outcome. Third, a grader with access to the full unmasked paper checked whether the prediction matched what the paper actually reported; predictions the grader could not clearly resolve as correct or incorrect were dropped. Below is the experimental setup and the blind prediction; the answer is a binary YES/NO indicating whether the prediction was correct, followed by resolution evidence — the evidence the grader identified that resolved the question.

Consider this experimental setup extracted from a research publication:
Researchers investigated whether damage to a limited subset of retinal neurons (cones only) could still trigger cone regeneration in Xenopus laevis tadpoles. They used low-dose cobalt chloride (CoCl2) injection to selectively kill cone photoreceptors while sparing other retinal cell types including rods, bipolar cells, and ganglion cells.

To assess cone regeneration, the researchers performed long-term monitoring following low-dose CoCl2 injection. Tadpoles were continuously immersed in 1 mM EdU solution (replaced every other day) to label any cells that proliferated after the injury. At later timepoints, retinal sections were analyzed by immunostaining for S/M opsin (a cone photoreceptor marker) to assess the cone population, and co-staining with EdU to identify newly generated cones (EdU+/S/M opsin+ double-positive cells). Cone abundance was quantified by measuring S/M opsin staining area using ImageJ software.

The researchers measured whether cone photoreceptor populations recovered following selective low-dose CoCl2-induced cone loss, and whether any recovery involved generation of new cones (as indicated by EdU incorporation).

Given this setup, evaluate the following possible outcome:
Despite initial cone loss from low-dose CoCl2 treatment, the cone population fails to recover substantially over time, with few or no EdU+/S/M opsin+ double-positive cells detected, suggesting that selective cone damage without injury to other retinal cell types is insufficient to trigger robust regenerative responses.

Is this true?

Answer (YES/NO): YES